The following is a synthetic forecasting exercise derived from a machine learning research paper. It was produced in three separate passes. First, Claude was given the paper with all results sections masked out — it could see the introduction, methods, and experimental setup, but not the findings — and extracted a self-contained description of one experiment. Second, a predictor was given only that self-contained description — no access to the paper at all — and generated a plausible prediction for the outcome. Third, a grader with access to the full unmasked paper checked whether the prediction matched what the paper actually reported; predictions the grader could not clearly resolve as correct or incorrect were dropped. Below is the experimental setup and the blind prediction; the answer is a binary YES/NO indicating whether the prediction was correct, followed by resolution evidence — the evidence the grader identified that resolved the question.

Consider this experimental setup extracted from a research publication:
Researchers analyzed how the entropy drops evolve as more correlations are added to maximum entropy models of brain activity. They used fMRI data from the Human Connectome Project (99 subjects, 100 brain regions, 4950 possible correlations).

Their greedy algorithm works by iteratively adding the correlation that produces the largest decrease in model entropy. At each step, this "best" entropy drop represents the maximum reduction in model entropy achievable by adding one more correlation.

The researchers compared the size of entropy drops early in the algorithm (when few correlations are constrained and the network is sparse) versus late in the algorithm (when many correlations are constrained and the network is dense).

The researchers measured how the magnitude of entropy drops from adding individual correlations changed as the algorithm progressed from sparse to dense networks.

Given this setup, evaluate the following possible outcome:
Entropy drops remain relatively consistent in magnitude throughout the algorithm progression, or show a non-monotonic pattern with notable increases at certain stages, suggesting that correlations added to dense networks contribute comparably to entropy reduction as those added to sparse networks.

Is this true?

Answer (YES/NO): NO